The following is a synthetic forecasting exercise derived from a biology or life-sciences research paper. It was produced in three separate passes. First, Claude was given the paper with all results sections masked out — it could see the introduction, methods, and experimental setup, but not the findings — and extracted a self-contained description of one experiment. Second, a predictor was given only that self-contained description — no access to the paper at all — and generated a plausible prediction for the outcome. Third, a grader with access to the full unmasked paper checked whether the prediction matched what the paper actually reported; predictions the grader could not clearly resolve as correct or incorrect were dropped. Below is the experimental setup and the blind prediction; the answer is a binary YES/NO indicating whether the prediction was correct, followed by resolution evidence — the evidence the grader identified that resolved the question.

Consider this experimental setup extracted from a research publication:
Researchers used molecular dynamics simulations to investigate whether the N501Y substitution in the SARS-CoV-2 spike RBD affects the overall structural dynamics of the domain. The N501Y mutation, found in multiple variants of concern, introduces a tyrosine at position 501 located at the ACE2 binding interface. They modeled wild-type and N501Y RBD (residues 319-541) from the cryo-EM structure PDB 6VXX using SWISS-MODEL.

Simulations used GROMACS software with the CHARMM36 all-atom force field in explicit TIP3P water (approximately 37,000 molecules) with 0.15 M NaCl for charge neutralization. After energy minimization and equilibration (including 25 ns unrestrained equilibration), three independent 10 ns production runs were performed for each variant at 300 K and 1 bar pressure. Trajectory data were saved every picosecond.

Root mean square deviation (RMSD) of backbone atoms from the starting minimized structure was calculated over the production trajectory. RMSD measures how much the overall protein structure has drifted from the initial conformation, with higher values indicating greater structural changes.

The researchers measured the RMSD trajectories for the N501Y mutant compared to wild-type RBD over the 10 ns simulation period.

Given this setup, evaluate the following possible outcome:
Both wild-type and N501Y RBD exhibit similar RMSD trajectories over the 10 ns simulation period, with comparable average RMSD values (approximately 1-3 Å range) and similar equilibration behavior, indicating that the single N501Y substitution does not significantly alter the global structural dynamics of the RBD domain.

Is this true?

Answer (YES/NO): YES